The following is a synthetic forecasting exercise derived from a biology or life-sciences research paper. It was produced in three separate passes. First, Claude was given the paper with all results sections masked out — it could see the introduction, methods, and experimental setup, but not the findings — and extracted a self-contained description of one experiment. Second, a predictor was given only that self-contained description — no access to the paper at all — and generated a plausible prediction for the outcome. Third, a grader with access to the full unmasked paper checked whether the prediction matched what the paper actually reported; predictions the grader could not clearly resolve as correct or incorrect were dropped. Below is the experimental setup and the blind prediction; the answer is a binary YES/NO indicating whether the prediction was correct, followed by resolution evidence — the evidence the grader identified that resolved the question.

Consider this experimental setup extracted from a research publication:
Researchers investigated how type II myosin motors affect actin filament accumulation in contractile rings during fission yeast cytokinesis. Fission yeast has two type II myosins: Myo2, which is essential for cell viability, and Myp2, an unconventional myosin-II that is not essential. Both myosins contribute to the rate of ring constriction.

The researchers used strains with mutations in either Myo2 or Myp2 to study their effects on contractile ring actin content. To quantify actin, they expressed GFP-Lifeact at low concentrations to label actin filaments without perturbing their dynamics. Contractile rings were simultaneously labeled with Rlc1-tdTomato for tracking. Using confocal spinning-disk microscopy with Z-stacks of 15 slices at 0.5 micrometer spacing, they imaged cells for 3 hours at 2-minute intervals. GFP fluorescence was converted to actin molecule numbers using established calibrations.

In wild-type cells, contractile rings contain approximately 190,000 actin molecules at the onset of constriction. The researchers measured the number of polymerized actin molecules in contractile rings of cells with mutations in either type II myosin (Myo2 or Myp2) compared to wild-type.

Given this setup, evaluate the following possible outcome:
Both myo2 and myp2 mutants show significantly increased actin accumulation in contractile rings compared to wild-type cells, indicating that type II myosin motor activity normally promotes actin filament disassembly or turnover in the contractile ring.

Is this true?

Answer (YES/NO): NO